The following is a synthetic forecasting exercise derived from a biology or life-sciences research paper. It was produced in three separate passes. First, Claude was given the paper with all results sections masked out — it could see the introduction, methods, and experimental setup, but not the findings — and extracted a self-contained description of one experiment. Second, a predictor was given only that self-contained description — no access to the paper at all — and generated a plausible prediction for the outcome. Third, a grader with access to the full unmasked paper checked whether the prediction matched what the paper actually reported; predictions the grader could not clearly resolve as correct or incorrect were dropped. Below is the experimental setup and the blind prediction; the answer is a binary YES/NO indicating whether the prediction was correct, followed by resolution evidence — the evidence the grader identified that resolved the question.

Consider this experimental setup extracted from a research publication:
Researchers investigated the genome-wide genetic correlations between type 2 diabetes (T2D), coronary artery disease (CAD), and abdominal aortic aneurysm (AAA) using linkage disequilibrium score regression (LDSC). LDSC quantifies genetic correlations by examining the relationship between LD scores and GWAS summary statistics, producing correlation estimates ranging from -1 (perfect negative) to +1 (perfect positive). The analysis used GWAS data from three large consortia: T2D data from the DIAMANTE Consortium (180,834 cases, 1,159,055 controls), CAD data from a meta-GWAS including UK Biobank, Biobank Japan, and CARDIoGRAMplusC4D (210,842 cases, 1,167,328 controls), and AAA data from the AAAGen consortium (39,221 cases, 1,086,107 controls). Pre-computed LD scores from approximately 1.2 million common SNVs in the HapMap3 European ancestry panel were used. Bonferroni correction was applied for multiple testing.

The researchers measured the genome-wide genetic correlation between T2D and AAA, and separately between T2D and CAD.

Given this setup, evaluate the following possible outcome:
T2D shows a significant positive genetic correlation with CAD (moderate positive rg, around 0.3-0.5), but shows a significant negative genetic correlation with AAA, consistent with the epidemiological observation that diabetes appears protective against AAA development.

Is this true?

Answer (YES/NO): NO